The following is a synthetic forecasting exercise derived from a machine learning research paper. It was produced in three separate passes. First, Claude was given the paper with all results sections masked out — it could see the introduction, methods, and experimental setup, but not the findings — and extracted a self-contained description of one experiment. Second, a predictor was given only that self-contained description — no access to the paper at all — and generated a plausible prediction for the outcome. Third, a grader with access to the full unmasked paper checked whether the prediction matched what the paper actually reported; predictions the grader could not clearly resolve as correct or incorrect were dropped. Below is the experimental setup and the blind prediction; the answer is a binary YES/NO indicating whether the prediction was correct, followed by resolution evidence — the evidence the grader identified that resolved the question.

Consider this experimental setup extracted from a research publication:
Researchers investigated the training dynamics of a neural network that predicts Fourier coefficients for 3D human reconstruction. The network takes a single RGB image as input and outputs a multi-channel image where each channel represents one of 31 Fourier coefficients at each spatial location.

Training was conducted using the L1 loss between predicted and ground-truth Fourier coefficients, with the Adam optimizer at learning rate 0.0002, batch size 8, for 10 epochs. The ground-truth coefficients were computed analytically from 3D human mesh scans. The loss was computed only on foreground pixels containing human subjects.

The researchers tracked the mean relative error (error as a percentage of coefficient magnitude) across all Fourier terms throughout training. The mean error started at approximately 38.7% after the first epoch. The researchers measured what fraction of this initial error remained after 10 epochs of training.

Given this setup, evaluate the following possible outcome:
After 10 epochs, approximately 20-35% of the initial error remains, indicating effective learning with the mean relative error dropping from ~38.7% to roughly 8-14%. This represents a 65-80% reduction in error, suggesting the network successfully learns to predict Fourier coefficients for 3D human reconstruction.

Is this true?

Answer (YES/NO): NO